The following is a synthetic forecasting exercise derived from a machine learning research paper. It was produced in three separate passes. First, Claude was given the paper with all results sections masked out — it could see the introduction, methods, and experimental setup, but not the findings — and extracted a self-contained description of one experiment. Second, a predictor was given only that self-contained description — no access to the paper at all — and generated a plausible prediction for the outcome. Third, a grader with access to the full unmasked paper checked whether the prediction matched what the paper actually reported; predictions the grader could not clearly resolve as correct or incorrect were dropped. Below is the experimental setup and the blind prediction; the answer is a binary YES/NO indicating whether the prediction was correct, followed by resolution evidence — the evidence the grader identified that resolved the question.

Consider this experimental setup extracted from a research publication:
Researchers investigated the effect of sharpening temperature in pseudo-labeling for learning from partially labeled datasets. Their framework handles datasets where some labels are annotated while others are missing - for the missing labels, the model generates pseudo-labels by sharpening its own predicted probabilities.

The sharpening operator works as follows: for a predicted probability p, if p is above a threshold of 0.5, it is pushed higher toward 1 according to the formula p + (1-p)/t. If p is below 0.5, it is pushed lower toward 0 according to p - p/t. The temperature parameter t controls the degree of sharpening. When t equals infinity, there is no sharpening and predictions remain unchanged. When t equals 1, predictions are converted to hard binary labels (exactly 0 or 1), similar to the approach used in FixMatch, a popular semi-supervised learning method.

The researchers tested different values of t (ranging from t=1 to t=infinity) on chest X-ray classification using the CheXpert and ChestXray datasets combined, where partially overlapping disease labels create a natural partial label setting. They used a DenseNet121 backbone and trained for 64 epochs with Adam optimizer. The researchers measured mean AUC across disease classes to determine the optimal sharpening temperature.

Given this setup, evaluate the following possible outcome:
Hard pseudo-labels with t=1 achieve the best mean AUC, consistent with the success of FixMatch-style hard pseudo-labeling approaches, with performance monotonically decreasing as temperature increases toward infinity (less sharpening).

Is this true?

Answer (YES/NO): NO